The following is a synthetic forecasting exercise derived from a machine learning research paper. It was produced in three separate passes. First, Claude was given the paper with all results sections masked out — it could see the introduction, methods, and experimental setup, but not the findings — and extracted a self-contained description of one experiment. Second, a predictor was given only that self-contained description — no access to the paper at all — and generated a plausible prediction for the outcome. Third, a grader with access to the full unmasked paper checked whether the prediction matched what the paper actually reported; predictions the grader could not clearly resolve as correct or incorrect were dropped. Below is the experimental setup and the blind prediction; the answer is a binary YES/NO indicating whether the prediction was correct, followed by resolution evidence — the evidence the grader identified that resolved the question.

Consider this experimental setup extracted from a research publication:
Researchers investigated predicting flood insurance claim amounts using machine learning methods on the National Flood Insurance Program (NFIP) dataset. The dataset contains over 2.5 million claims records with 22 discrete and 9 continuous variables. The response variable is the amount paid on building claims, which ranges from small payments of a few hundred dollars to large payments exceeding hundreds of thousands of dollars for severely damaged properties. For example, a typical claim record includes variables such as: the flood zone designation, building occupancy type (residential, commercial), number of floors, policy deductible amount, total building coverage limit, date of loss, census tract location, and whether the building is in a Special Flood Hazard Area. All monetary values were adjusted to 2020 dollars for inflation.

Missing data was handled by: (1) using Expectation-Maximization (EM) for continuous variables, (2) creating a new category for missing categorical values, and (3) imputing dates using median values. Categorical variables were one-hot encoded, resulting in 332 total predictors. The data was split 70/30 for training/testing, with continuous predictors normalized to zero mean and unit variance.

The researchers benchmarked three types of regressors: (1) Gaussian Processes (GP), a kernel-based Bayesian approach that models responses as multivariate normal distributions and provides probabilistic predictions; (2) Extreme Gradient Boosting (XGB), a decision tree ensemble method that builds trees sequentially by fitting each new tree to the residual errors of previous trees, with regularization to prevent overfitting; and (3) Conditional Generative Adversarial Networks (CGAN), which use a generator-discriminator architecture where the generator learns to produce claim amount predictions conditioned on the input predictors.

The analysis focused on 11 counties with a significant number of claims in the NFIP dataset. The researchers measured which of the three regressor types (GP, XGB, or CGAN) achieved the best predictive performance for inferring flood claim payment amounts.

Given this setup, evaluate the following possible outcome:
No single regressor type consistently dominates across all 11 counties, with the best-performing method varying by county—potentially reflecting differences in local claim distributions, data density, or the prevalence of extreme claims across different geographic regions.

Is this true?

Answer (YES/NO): NO